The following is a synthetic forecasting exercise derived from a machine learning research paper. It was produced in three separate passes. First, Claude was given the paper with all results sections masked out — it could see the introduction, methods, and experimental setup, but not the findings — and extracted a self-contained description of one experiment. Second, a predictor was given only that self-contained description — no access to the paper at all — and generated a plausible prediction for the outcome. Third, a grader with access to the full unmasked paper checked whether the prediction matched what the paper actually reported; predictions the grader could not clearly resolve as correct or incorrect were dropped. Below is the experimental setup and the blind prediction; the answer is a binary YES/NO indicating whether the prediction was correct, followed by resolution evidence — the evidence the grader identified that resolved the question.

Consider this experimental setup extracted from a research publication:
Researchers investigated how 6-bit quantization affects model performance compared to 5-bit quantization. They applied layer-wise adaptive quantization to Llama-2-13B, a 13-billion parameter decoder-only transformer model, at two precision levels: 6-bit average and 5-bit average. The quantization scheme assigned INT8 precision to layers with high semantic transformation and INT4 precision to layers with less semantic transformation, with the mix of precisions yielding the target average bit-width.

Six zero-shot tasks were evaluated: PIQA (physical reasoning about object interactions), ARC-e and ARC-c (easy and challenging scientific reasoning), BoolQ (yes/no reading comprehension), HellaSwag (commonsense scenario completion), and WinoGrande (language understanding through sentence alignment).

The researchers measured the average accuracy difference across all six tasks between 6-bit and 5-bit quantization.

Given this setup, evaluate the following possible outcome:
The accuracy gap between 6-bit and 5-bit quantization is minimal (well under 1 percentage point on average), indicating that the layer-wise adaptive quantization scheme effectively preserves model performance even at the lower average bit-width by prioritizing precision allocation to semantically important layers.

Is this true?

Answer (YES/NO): NO